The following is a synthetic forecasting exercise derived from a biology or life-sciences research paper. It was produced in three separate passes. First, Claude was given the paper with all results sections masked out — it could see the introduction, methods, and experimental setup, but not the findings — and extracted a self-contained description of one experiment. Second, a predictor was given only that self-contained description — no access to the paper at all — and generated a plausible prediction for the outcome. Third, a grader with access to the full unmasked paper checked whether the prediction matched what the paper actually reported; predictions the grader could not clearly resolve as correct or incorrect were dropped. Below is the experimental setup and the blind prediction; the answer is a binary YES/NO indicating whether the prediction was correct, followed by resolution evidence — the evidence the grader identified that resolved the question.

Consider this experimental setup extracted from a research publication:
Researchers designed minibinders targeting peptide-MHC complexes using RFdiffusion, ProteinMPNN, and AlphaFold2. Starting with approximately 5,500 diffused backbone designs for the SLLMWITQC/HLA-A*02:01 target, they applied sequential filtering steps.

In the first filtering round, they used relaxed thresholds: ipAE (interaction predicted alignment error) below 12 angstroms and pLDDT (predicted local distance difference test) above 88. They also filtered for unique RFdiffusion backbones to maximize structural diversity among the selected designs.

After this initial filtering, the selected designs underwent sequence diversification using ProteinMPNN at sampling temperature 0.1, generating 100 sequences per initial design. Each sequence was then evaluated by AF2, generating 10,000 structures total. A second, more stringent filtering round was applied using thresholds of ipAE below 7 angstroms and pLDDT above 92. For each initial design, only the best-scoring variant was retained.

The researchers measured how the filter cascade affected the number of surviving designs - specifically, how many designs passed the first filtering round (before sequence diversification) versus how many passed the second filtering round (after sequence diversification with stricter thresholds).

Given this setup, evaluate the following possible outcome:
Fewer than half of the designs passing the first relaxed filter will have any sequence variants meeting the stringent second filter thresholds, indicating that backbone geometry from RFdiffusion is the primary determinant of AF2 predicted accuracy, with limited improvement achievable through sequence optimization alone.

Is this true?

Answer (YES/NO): YES